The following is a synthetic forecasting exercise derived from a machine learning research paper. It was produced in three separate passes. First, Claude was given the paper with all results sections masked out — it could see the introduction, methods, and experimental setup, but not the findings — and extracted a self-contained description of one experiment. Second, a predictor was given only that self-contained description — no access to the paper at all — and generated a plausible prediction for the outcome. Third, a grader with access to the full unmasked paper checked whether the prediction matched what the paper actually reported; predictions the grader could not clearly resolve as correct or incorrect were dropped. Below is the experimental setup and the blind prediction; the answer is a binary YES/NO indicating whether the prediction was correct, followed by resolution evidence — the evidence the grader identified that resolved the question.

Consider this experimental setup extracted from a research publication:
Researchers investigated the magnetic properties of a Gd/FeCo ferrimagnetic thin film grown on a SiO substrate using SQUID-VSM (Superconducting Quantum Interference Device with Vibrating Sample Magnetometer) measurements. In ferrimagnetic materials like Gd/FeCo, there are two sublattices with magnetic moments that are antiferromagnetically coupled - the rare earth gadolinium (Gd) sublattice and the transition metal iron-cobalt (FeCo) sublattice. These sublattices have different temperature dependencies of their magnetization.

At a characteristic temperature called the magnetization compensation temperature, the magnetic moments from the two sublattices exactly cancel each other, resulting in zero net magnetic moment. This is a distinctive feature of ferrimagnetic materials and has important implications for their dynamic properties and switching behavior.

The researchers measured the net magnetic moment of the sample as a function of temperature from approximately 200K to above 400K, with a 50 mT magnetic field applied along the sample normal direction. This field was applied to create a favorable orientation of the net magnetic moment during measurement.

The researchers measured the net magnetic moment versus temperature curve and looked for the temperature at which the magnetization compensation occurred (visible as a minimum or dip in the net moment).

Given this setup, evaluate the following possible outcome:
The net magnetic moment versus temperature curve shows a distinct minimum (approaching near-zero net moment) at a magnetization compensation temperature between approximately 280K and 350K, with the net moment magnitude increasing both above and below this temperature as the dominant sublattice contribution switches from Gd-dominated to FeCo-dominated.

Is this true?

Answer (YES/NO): YES